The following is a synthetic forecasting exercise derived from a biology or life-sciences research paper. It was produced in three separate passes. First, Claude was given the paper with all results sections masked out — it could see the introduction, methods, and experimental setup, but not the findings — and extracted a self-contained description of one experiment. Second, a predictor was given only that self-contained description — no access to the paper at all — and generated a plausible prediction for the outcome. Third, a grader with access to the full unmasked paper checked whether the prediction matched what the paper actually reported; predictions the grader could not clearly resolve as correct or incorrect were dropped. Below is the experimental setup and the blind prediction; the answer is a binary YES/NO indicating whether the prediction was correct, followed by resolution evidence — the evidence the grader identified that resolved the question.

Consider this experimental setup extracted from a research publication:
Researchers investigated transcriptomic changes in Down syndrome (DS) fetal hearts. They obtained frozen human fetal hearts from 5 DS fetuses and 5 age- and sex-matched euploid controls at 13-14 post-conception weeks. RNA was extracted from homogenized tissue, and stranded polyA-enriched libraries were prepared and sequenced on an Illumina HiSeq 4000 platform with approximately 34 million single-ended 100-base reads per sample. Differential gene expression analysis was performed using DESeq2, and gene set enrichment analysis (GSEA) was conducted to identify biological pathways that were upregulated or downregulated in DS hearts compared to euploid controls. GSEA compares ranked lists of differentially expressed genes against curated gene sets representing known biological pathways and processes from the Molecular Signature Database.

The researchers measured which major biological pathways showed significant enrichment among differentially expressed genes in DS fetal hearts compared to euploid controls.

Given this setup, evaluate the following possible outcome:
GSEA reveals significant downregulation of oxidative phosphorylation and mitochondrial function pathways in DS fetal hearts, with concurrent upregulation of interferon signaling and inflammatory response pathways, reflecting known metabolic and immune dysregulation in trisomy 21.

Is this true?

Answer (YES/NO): YES